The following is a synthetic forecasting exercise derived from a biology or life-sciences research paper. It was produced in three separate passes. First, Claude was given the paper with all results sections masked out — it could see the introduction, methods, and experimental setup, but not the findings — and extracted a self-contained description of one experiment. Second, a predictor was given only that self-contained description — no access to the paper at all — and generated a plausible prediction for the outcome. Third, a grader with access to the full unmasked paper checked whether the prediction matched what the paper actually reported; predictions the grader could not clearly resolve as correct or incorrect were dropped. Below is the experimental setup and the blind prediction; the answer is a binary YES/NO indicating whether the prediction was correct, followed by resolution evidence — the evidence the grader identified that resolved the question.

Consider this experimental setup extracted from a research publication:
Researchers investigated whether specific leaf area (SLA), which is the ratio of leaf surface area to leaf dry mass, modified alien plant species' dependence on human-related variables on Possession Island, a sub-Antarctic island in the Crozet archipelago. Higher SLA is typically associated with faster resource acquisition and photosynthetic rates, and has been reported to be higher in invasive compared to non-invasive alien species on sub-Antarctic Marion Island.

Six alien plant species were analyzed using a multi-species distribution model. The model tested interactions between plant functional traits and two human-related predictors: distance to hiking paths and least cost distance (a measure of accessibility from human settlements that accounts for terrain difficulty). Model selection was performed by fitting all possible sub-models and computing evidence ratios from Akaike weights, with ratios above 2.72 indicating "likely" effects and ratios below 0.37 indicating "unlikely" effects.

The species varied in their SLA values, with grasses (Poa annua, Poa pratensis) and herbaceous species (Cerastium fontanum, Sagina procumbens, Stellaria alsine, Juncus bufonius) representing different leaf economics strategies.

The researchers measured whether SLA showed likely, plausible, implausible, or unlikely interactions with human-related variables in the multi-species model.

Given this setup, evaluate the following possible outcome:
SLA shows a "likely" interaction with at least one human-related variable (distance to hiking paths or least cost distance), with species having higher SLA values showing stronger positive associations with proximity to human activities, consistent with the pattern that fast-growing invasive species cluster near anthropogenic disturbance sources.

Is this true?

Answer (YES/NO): NO